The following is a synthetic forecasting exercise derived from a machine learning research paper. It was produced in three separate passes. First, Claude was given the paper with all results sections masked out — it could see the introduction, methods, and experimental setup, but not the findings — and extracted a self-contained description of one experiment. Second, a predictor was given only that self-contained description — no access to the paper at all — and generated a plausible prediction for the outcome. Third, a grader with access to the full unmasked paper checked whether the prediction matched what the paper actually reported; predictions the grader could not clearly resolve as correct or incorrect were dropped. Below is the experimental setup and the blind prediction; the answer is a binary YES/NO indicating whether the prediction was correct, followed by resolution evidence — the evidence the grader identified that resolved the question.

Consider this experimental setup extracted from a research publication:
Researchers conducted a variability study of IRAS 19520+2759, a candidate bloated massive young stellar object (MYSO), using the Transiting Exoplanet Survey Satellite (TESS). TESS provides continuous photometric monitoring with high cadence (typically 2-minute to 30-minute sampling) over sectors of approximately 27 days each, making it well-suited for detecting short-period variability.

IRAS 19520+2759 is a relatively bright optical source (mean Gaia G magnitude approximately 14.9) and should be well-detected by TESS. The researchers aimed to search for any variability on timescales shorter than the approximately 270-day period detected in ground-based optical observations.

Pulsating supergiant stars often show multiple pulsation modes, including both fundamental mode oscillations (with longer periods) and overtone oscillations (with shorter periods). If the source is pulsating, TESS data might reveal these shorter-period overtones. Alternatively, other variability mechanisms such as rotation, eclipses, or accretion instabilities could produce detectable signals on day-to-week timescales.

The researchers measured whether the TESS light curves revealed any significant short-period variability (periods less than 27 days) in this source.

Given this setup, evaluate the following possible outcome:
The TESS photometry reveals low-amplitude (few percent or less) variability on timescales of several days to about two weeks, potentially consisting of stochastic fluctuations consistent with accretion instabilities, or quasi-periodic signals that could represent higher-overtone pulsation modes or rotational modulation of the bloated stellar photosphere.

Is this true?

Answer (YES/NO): YES